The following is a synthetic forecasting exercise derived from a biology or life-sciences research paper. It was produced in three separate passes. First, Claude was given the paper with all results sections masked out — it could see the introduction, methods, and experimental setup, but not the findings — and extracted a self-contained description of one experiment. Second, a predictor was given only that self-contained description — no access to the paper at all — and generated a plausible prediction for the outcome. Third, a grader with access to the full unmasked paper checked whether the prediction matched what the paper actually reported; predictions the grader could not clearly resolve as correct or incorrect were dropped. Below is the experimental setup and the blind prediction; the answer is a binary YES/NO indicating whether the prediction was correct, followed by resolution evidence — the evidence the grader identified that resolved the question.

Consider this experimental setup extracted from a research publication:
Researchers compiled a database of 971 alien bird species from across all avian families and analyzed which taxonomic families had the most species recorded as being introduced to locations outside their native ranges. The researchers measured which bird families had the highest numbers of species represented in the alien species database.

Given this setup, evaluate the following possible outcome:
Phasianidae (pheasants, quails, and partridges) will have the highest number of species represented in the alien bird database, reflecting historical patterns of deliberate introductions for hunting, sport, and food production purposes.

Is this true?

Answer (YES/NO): NO